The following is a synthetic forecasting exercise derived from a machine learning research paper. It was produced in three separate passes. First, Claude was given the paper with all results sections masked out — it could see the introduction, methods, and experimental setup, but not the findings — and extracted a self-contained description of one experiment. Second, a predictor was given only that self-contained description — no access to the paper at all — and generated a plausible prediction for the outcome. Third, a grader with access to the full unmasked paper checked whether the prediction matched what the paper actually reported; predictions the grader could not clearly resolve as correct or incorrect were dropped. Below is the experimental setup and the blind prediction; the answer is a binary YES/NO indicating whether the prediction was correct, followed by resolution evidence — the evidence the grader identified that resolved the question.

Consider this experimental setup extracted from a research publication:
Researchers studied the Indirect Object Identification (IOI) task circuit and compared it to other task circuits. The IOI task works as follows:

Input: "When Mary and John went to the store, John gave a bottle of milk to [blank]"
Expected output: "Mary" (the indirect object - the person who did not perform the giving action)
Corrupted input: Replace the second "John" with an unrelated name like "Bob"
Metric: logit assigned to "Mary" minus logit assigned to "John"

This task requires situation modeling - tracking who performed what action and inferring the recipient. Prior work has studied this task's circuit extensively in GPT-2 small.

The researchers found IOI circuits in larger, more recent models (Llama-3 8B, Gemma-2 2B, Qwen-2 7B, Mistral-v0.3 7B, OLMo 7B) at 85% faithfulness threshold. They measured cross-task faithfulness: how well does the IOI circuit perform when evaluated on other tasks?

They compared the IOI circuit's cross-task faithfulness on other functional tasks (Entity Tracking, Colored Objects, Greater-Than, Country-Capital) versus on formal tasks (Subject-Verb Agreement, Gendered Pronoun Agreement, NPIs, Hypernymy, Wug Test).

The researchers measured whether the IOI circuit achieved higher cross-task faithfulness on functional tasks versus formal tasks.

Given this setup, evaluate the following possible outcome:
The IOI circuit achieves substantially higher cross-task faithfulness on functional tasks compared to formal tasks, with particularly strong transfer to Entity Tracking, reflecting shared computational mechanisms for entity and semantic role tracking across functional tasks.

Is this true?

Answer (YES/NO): NO